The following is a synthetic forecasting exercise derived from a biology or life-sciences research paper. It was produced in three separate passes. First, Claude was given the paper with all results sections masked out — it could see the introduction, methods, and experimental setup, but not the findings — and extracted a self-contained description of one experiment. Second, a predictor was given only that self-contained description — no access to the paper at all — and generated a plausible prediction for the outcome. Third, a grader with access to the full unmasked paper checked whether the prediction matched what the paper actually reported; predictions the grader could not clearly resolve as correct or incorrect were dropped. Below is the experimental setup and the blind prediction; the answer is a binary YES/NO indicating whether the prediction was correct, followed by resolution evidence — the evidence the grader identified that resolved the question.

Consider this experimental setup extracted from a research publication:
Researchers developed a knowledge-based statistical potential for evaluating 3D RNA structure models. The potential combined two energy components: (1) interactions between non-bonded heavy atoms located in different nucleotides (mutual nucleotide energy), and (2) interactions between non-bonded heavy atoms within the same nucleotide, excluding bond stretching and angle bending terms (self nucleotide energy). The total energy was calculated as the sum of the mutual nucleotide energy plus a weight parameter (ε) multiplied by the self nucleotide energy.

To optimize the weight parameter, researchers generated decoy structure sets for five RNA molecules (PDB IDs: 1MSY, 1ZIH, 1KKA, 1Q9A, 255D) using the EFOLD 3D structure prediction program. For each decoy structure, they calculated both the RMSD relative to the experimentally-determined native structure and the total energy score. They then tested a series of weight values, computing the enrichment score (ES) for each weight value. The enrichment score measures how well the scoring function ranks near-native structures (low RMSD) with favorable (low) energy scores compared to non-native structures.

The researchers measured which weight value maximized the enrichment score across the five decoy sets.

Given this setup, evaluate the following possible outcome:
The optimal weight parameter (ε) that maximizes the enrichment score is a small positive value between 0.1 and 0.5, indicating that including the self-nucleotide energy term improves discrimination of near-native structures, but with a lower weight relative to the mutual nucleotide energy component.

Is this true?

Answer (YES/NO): YES